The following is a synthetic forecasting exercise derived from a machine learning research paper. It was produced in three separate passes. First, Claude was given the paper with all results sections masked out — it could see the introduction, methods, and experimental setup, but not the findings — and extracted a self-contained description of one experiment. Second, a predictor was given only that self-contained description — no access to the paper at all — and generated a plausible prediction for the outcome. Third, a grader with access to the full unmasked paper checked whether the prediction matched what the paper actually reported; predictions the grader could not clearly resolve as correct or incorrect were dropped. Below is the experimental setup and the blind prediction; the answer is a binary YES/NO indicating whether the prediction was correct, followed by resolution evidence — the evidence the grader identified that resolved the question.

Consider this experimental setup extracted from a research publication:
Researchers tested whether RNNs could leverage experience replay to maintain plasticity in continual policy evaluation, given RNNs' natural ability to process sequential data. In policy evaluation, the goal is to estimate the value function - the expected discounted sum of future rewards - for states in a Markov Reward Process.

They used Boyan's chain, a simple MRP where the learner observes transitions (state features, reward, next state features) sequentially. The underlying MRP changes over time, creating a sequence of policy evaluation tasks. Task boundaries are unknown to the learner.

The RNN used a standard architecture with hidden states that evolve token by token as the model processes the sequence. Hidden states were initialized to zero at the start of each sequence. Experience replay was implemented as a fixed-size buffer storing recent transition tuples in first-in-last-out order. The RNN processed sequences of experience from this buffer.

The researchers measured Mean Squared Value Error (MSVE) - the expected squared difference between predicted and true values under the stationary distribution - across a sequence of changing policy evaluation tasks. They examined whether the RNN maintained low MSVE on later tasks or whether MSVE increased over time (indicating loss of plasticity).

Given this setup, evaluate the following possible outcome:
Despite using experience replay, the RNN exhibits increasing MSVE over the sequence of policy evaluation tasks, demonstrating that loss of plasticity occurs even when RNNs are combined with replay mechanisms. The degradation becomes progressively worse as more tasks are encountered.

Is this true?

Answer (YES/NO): NO